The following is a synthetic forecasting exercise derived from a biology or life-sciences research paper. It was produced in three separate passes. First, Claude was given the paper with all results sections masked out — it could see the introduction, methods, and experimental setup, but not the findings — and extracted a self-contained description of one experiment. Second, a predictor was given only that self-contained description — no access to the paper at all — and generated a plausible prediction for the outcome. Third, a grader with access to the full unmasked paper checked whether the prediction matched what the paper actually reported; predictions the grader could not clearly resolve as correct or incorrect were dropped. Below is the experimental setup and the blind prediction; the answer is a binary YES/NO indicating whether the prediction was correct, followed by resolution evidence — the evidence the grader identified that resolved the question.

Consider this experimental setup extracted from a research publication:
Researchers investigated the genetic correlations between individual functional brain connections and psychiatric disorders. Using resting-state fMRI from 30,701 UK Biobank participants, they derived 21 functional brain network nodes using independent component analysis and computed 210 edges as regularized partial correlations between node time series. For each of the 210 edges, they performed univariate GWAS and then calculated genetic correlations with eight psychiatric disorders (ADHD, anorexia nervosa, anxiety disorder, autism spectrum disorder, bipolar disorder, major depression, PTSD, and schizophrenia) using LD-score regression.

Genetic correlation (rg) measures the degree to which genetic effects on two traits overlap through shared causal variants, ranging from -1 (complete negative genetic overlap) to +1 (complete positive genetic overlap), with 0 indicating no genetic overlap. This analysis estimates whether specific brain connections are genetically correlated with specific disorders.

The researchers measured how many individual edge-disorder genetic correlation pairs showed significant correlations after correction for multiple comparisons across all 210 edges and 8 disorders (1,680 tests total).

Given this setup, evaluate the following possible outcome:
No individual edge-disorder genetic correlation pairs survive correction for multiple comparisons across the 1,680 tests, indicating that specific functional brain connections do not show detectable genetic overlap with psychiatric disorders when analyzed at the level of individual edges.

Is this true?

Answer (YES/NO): NO